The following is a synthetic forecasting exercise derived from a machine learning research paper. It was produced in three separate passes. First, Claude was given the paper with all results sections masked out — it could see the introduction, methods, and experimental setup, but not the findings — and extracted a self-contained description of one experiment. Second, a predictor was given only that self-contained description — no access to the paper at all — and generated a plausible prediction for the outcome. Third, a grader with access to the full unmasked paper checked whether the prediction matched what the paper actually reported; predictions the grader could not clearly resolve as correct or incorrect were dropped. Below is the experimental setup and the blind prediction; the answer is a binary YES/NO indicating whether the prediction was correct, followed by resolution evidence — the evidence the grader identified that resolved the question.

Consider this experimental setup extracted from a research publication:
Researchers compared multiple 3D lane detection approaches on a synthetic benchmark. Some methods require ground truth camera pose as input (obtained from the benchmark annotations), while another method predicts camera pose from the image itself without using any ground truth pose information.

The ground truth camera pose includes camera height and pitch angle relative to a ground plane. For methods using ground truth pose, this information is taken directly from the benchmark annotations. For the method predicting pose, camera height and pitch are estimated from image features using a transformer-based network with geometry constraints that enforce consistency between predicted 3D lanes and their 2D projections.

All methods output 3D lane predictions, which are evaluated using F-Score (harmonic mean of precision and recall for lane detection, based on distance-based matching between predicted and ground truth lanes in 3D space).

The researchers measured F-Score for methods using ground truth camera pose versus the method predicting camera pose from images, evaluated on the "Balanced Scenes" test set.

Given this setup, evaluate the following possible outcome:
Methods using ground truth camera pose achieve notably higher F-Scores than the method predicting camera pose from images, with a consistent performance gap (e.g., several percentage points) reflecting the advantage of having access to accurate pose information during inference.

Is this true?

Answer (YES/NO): NO